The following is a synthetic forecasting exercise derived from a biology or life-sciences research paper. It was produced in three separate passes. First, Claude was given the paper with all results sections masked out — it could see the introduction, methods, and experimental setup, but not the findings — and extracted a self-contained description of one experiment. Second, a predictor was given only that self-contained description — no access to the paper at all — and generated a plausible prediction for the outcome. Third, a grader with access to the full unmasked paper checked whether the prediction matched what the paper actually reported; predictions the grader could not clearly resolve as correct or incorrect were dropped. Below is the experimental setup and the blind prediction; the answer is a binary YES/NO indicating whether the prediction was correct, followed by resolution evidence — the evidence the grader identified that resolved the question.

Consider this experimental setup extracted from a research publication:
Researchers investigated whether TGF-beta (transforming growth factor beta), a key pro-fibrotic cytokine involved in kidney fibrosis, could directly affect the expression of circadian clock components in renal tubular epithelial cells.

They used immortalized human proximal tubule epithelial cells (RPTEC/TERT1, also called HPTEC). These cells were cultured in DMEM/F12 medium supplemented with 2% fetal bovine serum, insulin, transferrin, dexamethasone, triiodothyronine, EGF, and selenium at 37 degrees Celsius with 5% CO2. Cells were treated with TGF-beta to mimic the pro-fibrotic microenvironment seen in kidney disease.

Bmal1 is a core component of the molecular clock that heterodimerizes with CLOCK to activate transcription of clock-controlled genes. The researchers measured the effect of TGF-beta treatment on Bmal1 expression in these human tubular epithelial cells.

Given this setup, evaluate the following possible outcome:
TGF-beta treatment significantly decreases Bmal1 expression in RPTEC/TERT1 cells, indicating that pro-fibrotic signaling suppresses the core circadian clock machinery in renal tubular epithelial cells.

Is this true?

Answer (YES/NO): NO